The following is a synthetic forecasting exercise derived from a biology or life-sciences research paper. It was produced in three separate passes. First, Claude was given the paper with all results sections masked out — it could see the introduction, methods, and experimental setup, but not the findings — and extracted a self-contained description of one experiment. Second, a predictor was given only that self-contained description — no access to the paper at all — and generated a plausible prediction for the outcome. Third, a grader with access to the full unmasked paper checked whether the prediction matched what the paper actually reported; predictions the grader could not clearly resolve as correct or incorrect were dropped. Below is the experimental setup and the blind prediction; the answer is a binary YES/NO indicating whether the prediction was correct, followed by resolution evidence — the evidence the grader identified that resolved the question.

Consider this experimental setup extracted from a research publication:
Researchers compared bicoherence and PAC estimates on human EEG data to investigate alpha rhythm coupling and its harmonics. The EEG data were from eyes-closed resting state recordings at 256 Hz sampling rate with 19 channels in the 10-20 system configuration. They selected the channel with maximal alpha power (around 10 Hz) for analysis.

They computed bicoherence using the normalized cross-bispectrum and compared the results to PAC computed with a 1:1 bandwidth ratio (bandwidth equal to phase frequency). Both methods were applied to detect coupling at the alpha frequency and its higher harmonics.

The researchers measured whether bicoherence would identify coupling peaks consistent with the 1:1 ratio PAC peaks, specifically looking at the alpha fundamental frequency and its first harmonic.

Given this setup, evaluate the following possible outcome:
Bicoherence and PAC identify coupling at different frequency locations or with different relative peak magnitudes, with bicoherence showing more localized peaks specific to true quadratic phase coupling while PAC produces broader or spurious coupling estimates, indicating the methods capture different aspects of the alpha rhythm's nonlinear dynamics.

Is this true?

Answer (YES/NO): NO